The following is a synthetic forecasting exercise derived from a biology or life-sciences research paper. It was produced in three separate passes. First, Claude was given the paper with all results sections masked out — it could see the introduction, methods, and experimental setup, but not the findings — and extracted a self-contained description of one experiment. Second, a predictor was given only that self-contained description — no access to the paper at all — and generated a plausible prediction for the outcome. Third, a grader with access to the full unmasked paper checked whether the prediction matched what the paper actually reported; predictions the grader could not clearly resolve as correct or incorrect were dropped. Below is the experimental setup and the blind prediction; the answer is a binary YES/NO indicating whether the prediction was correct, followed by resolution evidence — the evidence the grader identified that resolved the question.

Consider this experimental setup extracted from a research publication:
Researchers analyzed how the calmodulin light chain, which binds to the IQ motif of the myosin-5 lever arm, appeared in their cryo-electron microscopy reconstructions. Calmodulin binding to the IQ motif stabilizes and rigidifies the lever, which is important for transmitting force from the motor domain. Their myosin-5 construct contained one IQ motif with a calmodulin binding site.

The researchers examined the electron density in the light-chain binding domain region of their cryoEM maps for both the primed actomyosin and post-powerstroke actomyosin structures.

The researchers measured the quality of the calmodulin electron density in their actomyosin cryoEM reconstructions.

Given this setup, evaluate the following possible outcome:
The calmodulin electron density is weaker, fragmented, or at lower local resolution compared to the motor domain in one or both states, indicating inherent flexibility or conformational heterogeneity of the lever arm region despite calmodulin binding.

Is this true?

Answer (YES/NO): NO